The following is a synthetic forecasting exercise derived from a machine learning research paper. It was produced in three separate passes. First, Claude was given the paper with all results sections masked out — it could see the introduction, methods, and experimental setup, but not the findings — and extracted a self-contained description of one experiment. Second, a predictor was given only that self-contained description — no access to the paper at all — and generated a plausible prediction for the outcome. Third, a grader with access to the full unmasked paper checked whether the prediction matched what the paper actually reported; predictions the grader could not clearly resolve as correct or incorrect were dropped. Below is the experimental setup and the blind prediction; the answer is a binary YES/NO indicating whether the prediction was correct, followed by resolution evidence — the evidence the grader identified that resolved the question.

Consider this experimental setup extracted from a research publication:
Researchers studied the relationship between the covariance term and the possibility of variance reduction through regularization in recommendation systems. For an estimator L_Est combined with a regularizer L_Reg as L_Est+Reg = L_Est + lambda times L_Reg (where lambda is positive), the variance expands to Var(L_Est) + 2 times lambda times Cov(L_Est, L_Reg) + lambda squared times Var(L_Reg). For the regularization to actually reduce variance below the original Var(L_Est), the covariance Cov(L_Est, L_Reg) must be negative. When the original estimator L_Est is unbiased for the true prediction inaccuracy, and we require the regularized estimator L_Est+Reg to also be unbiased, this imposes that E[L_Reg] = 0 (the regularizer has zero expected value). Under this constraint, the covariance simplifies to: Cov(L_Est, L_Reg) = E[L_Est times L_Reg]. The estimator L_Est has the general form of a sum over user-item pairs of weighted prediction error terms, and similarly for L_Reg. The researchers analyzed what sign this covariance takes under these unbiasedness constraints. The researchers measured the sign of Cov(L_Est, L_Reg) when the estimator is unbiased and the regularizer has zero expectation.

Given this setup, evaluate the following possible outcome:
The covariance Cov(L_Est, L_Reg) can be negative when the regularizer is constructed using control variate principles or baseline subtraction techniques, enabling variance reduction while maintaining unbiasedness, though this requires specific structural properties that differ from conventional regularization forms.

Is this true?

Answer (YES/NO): NO